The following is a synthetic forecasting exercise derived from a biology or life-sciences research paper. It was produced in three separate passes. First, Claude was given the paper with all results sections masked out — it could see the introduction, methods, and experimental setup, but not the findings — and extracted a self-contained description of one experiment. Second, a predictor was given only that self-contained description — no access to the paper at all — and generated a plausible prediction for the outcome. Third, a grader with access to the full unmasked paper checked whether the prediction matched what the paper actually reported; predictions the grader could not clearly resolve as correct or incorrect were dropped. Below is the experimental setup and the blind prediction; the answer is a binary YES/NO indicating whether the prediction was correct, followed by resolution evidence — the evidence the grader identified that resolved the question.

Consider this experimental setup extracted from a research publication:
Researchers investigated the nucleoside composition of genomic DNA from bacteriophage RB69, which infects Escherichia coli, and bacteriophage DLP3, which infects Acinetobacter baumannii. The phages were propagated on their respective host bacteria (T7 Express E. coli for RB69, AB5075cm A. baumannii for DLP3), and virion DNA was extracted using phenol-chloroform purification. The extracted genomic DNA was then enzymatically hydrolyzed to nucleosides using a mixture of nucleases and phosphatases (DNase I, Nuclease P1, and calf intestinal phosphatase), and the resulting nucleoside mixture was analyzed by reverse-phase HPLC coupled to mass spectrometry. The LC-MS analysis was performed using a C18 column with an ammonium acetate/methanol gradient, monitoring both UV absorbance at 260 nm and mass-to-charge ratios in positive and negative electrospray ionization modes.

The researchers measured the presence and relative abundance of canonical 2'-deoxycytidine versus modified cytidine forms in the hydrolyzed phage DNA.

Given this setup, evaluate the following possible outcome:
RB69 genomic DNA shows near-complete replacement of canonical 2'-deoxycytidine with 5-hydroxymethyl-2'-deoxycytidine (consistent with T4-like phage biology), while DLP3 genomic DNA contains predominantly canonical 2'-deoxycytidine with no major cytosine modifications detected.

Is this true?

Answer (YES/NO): NO